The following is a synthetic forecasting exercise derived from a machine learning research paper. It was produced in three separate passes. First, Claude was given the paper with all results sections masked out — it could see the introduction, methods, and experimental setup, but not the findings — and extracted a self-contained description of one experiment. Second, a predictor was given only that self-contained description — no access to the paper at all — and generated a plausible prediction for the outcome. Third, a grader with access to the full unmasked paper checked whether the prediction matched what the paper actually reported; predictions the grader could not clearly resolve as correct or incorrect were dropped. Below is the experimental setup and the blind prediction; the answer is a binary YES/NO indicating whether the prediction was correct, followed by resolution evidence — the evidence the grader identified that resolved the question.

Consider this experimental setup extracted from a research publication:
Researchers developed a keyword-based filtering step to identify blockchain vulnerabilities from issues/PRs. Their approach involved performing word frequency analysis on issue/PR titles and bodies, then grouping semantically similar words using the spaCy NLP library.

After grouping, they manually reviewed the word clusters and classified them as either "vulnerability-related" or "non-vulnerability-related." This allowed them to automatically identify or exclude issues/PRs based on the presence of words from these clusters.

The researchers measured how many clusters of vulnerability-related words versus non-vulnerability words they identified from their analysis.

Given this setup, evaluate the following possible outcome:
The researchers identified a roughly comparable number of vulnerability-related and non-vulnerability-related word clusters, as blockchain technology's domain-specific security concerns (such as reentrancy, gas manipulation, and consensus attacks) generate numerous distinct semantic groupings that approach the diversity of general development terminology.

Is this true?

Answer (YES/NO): YES